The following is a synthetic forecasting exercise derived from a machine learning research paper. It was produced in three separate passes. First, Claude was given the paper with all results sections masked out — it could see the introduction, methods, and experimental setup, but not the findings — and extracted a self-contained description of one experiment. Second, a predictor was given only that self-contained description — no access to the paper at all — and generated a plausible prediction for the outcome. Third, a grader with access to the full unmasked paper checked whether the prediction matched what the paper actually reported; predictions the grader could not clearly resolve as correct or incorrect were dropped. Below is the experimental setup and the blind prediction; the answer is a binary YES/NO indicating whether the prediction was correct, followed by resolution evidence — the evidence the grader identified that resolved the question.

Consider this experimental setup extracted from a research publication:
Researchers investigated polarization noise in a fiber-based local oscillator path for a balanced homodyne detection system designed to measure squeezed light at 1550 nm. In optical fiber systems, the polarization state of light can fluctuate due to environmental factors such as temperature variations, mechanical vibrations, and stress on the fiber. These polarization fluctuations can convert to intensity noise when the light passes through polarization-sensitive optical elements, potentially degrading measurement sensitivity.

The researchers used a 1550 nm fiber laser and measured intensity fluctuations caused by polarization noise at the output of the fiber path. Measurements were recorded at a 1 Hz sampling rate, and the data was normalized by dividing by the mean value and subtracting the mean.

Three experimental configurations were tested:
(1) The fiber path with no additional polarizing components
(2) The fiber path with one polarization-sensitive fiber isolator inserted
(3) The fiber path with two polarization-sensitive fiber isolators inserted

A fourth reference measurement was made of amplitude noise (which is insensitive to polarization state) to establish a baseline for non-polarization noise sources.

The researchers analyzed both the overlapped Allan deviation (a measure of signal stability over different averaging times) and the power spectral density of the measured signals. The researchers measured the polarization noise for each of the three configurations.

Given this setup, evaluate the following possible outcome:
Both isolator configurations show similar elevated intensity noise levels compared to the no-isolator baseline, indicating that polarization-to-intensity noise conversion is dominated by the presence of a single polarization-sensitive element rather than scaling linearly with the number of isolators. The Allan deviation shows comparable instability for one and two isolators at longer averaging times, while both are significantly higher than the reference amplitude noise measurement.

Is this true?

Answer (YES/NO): NO